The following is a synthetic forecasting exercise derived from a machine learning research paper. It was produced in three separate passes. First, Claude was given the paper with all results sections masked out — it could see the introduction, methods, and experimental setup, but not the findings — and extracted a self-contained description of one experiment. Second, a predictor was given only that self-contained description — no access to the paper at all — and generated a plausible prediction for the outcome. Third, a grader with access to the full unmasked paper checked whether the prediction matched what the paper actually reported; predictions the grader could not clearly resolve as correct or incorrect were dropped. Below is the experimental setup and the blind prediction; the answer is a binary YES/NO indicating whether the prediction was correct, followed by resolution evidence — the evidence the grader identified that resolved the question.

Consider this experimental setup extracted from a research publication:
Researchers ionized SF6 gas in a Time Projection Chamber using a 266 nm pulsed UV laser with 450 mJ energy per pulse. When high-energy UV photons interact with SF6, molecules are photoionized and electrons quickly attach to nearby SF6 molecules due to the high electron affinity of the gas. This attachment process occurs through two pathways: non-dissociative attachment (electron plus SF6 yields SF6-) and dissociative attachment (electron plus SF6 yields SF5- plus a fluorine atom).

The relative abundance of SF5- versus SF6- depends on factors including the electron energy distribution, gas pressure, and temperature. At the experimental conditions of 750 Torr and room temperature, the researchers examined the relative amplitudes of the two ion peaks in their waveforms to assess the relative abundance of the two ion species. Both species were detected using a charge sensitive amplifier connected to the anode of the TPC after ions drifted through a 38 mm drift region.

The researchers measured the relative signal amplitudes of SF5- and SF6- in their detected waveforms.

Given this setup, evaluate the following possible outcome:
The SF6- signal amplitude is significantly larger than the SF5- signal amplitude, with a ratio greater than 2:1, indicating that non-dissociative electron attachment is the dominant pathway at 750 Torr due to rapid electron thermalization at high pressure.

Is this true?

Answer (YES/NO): YES